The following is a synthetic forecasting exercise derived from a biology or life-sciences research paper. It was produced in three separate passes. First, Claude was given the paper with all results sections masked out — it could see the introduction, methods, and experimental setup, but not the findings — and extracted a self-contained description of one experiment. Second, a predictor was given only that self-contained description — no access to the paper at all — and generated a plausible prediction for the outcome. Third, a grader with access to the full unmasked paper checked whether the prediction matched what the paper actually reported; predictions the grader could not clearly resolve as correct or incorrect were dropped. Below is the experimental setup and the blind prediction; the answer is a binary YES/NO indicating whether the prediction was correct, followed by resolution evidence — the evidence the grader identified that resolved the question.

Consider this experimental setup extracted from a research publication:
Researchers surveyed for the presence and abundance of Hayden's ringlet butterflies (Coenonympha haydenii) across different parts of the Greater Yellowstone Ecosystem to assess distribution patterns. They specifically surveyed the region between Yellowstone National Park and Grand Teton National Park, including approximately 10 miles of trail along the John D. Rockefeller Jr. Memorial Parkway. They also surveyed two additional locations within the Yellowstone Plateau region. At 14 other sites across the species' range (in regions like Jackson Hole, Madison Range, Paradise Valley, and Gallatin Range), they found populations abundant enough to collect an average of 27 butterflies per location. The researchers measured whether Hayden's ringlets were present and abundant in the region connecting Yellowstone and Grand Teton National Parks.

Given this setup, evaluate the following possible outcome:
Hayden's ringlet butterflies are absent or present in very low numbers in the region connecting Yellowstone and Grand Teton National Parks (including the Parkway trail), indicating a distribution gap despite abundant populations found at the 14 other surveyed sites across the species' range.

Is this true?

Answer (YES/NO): YES